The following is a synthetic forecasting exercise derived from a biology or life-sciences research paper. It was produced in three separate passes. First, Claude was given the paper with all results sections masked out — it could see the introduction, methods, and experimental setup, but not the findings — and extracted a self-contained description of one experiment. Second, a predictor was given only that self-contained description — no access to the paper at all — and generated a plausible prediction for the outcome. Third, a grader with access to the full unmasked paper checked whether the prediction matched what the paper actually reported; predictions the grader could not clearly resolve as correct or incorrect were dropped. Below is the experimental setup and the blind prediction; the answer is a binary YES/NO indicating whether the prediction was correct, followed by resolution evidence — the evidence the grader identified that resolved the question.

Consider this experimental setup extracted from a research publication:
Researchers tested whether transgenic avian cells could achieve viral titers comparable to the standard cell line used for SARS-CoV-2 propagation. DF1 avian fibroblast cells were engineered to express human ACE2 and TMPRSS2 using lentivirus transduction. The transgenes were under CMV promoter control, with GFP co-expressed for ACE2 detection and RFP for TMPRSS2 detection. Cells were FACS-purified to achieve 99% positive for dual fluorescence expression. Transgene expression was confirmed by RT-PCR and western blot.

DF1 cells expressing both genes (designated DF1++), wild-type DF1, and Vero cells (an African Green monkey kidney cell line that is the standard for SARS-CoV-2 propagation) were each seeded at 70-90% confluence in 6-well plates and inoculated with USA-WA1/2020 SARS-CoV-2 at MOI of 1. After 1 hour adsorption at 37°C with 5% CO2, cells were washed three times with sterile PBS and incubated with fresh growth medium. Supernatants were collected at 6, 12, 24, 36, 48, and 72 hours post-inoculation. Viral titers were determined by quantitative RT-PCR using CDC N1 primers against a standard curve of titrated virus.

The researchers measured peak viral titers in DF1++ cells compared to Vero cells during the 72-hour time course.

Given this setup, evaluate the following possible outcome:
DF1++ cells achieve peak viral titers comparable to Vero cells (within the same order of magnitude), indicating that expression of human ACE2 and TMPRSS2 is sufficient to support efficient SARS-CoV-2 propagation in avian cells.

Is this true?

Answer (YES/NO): YES